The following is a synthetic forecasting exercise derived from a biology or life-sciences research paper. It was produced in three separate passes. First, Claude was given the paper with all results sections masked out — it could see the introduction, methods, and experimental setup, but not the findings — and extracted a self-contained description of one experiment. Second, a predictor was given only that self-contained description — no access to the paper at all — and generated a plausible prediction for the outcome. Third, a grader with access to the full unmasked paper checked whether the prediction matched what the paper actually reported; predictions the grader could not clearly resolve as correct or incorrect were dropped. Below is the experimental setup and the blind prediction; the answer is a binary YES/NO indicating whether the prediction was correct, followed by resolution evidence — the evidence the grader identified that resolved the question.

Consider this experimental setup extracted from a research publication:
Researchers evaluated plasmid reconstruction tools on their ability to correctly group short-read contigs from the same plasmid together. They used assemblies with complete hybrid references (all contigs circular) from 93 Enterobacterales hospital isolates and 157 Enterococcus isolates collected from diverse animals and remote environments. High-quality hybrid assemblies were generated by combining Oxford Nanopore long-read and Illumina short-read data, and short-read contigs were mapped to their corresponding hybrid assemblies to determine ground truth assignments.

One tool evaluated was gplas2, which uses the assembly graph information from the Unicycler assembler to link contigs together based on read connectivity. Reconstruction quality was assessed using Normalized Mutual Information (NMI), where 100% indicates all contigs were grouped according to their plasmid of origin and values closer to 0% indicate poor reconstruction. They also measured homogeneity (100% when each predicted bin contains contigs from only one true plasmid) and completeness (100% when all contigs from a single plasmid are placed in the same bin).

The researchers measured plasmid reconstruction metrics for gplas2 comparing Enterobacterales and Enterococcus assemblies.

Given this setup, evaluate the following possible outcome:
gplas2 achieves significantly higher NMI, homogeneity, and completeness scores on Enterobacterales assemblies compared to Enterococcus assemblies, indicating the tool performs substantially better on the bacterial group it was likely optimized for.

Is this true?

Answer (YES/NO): NO